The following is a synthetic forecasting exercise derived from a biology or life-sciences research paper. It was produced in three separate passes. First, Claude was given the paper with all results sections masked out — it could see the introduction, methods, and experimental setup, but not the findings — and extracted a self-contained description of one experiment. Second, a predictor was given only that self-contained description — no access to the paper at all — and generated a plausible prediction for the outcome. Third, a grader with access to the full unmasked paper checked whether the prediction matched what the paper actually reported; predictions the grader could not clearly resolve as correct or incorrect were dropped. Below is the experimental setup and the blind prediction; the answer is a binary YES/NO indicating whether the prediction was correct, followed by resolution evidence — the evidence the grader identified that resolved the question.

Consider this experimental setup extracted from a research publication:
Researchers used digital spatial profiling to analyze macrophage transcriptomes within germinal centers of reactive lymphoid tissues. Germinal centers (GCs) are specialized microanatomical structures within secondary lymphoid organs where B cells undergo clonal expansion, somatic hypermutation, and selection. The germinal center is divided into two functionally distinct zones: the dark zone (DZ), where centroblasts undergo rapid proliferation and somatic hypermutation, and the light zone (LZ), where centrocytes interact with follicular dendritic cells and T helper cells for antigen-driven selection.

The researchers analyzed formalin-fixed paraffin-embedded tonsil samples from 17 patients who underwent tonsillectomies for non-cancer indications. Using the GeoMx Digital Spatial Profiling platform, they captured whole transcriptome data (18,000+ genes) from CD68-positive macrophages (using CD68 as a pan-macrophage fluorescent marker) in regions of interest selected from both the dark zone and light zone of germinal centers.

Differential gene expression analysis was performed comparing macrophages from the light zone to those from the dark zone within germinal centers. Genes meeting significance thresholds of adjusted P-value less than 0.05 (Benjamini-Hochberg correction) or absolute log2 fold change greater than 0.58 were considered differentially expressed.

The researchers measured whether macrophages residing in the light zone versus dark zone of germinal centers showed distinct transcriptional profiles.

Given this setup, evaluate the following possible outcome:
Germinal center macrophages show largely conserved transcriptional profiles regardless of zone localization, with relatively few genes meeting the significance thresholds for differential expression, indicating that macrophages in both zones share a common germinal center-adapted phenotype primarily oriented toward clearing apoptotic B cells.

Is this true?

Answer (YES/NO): NO